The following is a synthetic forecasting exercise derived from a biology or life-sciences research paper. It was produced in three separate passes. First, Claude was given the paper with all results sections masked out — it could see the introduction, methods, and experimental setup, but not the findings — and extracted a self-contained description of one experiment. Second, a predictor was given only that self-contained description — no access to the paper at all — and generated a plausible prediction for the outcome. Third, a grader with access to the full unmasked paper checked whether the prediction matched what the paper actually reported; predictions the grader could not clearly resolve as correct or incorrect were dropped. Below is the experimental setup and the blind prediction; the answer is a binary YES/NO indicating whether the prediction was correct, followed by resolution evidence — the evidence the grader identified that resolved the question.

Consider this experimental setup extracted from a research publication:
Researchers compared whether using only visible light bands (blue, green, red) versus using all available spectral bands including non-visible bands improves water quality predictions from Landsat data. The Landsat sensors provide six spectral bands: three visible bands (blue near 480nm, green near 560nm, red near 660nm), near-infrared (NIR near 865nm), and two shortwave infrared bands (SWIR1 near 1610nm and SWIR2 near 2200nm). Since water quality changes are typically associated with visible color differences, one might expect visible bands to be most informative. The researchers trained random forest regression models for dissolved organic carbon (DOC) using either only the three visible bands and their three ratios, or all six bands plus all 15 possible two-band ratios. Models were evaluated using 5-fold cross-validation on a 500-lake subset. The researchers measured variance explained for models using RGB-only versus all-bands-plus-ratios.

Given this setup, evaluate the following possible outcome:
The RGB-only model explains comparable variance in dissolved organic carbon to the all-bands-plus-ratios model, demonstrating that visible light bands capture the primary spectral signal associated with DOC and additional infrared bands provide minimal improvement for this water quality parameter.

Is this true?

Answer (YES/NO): NO